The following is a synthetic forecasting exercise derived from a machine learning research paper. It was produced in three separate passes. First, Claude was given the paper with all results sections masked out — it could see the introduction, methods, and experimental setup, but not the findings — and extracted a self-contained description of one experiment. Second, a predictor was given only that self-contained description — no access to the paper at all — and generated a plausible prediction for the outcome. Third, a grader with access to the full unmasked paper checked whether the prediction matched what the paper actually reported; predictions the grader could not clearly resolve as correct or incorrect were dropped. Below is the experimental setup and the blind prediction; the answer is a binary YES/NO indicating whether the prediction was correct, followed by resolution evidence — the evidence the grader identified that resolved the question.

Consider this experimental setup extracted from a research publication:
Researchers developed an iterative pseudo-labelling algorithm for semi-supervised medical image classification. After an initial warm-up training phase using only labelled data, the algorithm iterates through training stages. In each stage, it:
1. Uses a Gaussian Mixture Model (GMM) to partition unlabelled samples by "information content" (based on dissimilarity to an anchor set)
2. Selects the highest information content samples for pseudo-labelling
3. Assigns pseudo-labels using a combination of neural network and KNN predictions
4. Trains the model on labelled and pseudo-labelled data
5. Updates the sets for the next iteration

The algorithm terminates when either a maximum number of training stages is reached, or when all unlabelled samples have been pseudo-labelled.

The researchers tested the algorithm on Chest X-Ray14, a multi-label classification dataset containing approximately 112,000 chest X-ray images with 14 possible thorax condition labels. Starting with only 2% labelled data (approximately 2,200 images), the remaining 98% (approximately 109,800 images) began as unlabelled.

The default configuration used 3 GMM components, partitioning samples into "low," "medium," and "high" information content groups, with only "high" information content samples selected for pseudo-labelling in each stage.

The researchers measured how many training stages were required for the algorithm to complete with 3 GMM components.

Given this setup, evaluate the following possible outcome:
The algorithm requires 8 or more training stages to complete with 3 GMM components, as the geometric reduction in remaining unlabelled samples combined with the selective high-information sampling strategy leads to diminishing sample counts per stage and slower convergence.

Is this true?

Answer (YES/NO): NO